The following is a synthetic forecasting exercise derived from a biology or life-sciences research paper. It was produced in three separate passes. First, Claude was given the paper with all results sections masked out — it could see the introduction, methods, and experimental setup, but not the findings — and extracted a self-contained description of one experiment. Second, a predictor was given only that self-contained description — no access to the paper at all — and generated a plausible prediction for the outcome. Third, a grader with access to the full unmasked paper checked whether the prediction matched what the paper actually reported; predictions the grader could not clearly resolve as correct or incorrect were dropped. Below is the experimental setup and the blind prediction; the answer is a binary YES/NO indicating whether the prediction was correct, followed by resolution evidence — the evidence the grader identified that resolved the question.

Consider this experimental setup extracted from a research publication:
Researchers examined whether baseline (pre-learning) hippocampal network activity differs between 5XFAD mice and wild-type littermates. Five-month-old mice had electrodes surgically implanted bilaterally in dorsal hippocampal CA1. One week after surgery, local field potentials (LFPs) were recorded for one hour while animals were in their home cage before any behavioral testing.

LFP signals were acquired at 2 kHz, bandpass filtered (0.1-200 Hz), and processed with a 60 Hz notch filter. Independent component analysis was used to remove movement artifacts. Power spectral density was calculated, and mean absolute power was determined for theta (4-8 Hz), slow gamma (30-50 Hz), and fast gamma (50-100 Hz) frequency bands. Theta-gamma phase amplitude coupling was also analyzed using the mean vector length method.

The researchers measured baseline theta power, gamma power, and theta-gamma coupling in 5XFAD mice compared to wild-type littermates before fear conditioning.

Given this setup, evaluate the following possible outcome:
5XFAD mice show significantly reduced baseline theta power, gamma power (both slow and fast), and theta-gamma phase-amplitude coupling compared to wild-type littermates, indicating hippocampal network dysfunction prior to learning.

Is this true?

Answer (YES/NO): NO